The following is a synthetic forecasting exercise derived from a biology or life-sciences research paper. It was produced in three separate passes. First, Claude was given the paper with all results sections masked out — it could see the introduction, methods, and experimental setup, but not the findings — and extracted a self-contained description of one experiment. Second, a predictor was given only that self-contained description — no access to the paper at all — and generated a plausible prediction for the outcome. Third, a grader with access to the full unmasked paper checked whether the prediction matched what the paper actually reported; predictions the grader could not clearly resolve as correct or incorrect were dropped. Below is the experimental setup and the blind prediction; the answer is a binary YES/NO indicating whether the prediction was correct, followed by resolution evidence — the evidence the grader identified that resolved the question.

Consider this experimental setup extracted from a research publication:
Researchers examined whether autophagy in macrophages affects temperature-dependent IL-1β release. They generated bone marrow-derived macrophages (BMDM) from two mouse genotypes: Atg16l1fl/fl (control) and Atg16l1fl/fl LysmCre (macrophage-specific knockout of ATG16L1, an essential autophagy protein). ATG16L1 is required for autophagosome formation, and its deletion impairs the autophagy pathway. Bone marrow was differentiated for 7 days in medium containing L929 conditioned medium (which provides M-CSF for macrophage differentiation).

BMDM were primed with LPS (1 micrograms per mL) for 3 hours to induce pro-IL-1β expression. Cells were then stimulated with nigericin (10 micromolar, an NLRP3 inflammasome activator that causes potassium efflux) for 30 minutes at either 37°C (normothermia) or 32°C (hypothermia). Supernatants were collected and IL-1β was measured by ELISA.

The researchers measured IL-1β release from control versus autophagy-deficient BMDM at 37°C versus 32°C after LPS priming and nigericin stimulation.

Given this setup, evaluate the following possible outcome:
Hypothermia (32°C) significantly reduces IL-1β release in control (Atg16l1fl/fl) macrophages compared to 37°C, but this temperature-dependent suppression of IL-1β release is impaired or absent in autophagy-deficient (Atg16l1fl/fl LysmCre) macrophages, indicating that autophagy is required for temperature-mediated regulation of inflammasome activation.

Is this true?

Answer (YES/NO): NO